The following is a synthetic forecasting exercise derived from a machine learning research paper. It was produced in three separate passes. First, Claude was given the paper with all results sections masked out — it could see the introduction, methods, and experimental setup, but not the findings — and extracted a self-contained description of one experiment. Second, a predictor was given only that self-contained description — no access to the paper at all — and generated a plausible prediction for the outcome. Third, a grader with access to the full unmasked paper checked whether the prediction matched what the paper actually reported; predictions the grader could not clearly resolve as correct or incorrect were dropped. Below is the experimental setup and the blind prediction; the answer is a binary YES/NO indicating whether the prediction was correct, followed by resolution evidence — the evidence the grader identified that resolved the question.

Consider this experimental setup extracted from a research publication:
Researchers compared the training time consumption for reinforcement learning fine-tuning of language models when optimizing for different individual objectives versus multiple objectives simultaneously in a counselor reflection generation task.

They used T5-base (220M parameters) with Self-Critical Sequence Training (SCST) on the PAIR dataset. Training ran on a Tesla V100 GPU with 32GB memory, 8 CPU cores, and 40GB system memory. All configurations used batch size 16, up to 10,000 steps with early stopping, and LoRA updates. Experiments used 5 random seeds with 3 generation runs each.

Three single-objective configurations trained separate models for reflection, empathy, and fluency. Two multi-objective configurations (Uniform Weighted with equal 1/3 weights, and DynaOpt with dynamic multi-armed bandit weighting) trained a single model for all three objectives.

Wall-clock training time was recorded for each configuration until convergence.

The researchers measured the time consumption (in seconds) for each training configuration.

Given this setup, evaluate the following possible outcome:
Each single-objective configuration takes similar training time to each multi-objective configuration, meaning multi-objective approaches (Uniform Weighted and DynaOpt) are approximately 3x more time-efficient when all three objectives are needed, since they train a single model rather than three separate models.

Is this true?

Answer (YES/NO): NO